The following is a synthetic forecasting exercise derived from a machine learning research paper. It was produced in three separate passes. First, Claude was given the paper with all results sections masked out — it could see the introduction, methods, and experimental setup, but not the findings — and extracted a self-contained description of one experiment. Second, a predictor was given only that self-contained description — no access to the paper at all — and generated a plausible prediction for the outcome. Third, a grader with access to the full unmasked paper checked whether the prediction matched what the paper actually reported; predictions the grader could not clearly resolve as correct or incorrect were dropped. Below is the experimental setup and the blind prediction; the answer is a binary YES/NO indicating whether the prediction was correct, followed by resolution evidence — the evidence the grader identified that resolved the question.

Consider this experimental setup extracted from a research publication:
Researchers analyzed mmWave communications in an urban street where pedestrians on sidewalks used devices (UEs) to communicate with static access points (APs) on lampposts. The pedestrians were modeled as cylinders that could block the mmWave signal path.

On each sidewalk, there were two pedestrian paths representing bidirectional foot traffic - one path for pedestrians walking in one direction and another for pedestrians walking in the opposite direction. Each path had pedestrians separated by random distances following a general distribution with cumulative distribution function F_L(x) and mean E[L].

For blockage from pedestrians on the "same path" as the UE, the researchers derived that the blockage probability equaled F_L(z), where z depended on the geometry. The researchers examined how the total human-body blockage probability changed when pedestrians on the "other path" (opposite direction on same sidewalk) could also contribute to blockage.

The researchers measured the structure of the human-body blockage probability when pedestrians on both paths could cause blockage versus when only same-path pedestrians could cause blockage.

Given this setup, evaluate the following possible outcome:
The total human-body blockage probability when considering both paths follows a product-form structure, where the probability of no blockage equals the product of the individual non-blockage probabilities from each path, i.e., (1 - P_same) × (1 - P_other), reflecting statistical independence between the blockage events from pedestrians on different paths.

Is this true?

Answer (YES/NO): YES